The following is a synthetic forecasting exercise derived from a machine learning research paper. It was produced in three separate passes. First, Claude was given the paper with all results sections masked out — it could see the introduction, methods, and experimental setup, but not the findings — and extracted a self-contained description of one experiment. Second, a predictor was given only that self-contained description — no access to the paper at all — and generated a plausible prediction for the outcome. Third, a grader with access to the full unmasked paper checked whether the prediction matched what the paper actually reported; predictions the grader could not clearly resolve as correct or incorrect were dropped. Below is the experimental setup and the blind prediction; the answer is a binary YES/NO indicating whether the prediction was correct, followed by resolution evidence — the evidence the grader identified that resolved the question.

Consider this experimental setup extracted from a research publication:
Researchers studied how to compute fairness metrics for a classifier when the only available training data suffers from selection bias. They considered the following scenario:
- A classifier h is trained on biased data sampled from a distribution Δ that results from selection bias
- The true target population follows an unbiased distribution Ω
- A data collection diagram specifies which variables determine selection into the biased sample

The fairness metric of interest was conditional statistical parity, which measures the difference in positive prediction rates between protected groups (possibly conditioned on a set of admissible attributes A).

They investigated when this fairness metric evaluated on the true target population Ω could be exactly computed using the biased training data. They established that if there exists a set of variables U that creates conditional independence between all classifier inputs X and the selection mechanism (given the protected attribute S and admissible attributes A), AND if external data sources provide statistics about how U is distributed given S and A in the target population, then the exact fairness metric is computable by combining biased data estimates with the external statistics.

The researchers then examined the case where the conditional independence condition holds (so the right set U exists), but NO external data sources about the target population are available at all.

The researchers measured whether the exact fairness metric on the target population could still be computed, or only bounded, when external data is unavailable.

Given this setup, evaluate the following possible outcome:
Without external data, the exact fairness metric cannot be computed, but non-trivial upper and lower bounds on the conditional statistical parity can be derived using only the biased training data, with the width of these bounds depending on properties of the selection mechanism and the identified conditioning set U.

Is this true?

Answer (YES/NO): NO